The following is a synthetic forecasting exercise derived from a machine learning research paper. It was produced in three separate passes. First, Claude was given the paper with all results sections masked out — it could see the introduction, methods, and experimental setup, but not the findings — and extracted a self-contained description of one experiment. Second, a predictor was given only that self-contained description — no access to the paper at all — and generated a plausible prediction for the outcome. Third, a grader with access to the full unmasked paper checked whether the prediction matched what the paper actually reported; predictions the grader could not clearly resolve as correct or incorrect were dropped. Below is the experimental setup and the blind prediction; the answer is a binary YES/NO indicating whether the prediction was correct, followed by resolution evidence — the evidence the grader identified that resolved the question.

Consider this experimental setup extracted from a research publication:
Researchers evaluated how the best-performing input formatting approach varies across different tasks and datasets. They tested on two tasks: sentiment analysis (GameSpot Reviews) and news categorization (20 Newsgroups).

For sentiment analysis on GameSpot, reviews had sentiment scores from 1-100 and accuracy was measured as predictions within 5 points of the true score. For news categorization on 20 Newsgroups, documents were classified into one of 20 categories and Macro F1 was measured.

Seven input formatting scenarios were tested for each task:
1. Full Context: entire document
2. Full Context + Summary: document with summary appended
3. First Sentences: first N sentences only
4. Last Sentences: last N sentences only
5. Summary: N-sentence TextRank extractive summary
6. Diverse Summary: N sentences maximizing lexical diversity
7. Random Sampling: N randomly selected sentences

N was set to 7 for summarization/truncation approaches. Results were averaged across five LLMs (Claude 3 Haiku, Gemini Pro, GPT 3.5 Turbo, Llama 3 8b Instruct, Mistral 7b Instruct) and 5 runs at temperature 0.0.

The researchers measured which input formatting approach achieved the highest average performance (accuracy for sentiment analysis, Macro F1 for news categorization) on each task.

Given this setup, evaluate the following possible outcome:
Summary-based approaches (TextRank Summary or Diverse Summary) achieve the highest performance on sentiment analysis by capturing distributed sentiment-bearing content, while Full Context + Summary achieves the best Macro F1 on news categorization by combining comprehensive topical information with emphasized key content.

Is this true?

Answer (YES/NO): NO